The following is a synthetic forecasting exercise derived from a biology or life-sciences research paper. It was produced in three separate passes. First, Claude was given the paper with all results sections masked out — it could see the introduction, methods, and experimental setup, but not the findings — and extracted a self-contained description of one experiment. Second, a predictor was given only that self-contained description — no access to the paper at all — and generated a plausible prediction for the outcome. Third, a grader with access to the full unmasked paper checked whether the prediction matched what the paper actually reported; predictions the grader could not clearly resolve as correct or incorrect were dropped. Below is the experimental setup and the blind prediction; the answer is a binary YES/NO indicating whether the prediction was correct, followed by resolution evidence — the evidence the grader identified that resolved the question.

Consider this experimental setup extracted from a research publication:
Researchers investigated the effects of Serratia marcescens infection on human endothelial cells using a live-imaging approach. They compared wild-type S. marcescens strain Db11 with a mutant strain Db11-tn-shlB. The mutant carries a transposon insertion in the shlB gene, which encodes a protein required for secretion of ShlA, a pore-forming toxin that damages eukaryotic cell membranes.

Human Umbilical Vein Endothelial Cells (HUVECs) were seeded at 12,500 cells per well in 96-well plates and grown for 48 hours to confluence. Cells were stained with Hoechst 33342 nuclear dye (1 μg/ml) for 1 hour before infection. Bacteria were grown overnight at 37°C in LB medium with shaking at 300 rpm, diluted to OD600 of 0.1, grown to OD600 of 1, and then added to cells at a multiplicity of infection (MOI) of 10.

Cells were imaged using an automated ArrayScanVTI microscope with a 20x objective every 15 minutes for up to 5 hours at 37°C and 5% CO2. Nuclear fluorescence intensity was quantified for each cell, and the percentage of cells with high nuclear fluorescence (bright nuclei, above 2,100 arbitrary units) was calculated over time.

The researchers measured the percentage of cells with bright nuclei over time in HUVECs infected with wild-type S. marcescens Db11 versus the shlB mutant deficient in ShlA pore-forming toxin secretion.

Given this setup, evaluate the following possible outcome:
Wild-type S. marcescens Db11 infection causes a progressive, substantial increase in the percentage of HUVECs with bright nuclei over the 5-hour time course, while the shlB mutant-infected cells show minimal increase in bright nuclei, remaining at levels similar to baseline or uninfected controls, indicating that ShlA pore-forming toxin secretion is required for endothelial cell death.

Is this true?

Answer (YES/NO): YES